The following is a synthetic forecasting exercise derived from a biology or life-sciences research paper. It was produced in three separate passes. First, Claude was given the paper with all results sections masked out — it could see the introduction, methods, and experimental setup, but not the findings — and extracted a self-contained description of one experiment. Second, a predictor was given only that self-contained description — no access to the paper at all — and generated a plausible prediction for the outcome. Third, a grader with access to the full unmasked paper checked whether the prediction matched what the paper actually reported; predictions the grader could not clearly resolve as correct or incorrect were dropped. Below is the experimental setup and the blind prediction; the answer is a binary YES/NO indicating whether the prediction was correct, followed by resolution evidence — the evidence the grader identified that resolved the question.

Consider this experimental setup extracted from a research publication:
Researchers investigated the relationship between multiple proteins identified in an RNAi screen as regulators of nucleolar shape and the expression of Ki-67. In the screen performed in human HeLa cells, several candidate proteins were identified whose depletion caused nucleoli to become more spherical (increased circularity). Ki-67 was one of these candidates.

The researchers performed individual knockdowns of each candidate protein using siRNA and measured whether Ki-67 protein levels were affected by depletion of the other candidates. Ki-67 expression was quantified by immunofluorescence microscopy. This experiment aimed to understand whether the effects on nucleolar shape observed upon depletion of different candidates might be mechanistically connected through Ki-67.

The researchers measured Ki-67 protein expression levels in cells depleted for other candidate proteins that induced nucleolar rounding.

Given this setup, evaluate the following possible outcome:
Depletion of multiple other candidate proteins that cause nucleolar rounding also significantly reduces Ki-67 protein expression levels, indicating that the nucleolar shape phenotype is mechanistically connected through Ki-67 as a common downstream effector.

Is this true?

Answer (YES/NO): NO